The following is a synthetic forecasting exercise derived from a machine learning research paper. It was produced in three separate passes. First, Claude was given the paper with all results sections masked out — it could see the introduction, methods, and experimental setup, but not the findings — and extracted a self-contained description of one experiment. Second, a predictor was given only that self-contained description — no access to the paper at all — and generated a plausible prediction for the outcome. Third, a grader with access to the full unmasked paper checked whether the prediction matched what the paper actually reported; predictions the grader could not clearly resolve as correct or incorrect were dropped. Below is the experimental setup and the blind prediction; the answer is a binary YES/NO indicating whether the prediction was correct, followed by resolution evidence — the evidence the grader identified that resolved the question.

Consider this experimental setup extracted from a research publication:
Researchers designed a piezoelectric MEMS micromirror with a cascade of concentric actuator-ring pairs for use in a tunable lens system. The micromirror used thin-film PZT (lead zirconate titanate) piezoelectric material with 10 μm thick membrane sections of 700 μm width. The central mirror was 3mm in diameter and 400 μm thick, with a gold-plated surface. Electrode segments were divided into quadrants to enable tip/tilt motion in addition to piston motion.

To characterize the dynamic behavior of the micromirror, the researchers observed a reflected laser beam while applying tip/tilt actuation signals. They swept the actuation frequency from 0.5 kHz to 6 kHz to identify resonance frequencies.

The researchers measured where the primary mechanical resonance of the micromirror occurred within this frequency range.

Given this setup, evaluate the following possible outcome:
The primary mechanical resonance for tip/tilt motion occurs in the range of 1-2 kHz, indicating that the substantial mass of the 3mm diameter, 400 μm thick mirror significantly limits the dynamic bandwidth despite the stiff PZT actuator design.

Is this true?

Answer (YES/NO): YES